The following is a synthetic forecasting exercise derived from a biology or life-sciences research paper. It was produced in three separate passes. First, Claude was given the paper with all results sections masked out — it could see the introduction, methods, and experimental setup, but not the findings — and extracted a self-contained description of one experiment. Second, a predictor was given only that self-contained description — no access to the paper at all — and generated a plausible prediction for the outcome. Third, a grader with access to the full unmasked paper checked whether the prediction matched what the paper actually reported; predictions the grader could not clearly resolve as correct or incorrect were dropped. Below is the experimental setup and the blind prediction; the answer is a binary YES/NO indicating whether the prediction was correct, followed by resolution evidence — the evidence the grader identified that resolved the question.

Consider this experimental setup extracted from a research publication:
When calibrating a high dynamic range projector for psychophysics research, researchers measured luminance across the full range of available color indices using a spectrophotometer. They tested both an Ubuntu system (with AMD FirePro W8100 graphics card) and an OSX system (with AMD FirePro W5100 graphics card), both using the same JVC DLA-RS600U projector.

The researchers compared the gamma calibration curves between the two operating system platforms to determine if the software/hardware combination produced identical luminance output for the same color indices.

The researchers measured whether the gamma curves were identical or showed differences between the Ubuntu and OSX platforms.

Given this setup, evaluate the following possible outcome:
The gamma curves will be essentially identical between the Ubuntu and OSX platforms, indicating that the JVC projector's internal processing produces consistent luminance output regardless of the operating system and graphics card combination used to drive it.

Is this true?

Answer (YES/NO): NO